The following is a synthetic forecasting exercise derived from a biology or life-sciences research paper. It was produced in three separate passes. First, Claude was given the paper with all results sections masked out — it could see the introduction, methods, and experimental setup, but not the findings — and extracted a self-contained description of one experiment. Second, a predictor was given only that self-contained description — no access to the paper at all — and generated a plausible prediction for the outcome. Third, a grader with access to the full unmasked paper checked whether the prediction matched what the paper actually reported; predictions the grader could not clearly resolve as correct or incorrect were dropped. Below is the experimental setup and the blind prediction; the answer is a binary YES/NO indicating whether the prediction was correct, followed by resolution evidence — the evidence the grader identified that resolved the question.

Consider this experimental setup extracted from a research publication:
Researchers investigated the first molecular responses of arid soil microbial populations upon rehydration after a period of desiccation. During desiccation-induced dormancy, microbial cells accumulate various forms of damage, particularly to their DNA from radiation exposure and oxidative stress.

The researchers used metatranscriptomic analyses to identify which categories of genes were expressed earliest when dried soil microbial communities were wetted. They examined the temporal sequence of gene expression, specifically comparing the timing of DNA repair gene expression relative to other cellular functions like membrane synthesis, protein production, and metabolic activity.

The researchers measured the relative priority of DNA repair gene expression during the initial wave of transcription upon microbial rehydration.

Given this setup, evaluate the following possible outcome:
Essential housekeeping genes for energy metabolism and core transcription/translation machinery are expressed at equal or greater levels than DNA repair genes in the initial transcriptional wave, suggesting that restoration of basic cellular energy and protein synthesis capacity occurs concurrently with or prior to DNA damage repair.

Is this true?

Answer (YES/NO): NO